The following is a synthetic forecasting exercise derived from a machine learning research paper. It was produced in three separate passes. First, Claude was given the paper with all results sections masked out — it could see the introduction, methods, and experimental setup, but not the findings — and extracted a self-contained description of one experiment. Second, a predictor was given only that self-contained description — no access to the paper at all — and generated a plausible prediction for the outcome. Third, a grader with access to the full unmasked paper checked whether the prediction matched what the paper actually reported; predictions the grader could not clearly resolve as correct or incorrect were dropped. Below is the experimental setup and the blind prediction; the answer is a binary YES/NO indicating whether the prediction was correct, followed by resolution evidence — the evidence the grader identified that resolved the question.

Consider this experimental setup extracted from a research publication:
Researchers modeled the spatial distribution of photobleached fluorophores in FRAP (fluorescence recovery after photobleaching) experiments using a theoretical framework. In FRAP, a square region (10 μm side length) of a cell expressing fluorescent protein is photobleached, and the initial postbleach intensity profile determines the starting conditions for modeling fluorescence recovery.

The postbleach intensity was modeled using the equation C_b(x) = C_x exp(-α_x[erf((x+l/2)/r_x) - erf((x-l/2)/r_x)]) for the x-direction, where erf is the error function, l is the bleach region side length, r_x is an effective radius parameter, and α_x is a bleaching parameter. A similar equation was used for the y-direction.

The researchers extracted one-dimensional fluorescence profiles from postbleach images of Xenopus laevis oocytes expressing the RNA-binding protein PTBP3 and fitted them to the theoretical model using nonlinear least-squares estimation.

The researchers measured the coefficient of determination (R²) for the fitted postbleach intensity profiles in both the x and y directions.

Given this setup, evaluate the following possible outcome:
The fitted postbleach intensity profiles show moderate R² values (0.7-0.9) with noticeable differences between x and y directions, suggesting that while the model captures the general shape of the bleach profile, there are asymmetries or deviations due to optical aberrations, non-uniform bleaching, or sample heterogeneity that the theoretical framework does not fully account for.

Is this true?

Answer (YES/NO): NO